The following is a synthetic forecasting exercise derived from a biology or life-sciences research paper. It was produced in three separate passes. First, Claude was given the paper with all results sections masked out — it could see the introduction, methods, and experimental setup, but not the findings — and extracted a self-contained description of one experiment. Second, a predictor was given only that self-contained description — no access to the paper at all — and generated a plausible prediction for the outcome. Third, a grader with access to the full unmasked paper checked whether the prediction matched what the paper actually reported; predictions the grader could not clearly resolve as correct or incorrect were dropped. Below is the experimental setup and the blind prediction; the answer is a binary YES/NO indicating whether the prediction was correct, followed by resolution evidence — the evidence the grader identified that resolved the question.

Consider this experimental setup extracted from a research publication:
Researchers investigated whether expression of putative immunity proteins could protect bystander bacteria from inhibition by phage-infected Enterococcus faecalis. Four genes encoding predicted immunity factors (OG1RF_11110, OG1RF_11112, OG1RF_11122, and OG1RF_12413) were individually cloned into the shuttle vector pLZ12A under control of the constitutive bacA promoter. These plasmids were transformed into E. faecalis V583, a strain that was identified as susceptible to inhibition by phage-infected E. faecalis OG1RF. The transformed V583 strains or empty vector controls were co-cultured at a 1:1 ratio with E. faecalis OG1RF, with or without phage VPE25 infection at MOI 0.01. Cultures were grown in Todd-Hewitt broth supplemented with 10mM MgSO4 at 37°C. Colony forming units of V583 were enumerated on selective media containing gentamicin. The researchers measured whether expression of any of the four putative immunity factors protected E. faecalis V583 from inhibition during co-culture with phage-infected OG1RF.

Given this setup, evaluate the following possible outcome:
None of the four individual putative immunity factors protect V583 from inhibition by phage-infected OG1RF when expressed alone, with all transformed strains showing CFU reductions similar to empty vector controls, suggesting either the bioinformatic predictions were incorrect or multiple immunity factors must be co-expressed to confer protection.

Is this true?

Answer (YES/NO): NO